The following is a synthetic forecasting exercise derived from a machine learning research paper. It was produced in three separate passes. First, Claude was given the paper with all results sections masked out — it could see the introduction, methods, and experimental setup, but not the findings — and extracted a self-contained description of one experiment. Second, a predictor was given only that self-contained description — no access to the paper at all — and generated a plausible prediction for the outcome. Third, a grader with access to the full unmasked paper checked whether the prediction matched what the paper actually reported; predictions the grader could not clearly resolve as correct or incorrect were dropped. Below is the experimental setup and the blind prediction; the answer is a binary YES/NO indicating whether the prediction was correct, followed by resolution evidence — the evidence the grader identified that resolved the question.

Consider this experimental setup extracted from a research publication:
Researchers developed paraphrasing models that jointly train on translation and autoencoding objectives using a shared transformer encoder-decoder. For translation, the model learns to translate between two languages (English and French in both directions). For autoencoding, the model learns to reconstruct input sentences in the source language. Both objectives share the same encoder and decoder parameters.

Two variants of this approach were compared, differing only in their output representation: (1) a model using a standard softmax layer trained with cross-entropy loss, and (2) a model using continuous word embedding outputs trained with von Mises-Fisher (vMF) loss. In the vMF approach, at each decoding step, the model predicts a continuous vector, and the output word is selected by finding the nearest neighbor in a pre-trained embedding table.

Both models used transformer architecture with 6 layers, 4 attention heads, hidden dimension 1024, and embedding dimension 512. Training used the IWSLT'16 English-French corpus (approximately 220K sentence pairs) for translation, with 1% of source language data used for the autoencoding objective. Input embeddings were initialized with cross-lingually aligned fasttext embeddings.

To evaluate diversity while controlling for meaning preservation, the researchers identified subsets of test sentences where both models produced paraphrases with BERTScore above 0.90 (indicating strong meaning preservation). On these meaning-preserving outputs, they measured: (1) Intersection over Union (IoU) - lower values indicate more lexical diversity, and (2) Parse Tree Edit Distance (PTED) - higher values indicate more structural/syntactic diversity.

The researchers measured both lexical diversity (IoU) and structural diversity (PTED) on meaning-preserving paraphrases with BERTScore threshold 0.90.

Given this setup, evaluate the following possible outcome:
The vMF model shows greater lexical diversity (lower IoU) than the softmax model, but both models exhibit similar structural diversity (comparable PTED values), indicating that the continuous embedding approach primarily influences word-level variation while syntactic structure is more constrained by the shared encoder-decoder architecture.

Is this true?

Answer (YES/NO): NO